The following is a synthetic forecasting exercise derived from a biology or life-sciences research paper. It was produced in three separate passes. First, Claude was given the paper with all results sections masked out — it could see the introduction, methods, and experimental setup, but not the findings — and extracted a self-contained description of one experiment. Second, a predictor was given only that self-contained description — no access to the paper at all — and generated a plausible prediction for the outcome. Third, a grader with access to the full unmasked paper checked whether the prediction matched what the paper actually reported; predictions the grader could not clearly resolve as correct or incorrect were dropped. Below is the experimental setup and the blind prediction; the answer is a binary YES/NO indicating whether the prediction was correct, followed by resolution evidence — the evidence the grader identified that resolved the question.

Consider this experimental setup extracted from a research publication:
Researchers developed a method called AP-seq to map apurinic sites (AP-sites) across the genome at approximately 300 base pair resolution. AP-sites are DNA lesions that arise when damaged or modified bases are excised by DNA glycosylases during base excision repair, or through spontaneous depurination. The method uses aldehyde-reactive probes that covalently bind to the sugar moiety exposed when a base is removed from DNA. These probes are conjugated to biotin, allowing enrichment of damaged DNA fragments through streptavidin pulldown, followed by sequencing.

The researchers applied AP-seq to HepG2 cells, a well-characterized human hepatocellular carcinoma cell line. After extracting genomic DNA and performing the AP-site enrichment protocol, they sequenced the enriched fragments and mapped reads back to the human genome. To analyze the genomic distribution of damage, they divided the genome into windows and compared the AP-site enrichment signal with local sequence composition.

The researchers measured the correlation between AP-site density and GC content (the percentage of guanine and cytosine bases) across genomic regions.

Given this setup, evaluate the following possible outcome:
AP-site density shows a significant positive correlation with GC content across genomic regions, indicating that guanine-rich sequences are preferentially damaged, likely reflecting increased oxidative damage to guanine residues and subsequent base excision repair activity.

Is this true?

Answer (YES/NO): NO